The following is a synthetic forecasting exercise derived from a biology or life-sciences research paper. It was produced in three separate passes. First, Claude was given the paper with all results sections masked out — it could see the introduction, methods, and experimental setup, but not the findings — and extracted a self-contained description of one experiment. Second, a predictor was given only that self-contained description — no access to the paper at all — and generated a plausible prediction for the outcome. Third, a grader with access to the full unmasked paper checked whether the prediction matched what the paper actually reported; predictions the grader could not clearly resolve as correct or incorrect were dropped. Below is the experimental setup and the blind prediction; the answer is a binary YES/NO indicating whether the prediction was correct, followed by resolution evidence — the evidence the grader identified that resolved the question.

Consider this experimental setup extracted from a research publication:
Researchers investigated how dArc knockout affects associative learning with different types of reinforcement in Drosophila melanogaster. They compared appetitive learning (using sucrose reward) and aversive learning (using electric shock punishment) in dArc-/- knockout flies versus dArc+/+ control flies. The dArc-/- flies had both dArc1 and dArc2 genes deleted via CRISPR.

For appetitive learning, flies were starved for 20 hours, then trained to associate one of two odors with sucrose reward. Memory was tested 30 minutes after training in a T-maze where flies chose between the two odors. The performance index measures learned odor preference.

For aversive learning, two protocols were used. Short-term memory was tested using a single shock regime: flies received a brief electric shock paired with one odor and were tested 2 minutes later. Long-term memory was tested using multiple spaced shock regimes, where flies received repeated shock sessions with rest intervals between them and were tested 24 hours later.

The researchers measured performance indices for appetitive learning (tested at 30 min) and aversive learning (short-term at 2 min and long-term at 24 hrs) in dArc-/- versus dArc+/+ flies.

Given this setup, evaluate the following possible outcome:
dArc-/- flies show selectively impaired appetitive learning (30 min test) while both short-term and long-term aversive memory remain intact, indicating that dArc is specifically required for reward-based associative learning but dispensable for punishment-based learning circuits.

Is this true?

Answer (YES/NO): NO